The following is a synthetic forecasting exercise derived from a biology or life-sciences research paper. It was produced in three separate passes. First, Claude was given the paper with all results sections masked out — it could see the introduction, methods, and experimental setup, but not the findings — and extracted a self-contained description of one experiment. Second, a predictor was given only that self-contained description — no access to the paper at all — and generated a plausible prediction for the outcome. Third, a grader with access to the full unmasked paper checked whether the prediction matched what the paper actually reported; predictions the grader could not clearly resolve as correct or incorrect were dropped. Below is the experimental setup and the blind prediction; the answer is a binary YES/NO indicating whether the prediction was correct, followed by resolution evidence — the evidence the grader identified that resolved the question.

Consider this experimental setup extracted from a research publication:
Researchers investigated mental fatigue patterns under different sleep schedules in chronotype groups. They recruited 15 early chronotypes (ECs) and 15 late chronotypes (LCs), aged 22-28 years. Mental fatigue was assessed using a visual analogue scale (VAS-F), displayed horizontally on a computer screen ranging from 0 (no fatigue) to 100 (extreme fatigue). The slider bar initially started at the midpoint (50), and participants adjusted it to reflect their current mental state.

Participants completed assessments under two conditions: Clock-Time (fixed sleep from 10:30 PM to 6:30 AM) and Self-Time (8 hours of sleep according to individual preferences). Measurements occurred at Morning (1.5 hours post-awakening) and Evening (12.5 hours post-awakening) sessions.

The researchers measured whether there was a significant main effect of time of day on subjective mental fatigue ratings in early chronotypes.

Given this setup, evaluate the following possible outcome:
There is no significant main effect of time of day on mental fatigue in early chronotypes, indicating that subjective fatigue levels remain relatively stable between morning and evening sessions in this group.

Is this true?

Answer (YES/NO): YES